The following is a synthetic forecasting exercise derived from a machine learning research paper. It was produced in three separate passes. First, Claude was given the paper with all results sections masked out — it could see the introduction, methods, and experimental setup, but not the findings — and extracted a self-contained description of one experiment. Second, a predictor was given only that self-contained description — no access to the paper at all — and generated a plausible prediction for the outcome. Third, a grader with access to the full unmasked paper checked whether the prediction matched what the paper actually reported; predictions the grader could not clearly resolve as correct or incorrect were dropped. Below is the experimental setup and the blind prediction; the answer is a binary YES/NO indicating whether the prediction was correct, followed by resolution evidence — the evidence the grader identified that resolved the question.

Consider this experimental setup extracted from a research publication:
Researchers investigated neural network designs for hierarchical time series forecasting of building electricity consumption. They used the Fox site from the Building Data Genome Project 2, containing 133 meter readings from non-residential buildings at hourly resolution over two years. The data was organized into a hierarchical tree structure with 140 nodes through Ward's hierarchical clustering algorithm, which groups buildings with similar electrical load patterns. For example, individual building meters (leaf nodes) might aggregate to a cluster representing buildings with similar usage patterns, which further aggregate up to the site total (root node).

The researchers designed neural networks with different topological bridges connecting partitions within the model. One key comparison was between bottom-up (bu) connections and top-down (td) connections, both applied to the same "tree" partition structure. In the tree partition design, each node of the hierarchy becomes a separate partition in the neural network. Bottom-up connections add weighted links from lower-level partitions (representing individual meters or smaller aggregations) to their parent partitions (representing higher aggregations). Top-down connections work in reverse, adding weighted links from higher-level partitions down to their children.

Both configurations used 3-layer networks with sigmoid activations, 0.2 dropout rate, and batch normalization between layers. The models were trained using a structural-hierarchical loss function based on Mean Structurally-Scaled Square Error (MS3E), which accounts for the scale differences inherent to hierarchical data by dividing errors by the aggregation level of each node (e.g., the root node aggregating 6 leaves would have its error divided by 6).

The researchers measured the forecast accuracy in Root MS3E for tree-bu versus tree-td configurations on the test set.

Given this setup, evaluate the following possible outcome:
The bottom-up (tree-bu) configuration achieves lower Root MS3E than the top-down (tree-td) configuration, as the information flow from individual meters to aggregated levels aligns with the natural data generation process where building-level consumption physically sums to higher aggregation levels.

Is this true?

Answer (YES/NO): YES